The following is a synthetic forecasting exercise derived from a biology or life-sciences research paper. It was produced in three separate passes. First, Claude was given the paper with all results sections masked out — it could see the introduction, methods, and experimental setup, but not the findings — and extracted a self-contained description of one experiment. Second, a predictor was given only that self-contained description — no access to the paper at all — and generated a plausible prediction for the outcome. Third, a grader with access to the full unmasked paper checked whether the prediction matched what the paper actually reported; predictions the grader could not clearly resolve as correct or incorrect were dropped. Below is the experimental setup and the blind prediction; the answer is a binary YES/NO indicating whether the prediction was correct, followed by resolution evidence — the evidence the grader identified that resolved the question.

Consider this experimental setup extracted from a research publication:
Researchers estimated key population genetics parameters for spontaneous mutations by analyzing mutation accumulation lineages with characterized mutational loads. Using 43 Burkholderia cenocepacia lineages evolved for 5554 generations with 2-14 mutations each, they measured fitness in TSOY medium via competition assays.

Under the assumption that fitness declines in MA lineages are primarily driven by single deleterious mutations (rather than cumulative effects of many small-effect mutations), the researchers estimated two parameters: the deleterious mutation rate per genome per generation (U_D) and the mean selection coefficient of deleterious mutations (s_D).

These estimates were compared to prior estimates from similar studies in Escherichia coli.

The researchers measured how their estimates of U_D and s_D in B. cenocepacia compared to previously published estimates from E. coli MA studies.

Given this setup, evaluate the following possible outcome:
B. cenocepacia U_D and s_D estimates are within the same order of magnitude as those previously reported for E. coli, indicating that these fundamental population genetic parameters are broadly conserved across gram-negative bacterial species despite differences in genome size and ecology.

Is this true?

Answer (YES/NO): YES